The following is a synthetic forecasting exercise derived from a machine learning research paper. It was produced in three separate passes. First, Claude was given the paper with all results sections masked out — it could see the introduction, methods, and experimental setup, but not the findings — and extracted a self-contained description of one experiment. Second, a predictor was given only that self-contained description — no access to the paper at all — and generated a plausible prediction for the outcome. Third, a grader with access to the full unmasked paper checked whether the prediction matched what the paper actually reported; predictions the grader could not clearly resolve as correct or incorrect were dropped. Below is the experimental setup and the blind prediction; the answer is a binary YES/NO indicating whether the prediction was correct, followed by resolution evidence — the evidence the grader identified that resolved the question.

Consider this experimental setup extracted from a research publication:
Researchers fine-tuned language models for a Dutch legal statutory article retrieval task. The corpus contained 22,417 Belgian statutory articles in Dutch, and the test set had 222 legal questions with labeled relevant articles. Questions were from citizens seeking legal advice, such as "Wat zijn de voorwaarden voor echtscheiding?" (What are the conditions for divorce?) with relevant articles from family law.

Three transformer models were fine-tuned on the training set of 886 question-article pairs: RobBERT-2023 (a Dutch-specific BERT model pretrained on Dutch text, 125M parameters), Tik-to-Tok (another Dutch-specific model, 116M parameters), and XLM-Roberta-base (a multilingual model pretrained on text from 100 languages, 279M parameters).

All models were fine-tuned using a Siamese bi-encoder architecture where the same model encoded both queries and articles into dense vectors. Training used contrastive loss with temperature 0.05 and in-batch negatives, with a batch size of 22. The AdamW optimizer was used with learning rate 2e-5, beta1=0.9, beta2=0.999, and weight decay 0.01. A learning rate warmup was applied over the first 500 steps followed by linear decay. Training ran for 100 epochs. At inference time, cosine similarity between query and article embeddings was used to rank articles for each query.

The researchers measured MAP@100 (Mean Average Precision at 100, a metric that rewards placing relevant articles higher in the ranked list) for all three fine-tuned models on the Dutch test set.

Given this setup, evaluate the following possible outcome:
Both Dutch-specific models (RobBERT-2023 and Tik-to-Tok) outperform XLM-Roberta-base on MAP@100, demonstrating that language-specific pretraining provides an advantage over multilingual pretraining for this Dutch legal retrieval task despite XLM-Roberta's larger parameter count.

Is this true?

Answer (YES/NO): YES